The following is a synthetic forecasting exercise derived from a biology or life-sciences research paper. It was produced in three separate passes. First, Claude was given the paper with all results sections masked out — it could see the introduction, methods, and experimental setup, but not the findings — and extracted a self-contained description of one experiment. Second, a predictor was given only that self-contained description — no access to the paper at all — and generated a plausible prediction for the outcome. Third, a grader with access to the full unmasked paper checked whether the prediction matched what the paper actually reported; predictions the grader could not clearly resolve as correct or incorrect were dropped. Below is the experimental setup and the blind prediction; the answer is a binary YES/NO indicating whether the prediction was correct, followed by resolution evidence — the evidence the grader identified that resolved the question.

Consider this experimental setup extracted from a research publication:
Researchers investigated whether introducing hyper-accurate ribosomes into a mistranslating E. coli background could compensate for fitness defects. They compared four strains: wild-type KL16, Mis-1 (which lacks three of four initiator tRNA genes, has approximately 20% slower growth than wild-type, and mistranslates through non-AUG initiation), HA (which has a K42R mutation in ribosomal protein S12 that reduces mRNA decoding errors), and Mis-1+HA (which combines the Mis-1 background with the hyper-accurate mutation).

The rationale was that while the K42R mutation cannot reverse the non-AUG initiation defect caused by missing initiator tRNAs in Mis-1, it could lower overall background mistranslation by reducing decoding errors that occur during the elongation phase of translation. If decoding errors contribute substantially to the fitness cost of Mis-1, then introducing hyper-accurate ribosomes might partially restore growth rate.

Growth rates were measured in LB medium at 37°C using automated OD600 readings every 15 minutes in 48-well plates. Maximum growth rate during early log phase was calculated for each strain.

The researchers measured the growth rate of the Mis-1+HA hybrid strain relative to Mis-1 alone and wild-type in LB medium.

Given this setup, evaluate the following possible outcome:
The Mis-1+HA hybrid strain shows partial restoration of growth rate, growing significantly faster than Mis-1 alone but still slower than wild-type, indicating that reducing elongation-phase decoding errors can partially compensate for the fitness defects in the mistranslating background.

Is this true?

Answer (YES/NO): NO